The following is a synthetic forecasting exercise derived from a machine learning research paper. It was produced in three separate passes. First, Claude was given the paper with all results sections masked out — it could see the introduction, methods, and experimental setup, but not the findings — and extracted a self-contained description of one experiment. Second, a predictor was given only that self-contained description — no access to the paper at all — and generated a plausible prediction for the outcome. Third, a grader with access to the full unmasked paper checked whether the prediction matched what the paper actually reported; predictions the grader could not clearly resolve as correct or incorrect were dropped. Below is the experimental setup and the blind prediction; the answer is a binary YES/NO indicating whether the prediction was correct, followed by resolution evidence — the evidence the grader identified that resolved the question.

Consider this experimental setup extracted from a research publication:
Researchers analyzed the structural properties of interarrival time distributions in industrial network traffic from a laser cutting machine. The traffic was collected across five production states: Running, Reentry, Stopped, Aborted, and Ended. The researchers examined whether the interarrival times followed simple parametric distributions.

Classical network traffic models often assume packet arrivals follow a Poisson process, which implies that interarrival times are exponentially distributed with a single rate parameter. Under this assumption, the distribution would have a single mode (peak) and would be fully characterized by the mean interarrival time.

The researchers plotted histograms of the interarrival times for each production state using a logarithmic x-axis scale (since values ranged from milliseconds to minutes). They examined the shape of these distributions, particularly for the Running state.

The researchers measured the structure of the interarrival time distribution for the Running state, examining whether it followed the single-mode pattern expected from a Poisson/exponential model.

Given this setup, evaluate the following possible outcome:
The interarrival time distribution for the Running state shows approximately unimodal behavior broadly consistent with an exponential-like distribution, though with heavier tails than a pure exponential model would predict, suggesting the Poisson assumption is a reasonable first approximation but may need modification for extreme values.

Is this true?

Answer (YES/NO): NO